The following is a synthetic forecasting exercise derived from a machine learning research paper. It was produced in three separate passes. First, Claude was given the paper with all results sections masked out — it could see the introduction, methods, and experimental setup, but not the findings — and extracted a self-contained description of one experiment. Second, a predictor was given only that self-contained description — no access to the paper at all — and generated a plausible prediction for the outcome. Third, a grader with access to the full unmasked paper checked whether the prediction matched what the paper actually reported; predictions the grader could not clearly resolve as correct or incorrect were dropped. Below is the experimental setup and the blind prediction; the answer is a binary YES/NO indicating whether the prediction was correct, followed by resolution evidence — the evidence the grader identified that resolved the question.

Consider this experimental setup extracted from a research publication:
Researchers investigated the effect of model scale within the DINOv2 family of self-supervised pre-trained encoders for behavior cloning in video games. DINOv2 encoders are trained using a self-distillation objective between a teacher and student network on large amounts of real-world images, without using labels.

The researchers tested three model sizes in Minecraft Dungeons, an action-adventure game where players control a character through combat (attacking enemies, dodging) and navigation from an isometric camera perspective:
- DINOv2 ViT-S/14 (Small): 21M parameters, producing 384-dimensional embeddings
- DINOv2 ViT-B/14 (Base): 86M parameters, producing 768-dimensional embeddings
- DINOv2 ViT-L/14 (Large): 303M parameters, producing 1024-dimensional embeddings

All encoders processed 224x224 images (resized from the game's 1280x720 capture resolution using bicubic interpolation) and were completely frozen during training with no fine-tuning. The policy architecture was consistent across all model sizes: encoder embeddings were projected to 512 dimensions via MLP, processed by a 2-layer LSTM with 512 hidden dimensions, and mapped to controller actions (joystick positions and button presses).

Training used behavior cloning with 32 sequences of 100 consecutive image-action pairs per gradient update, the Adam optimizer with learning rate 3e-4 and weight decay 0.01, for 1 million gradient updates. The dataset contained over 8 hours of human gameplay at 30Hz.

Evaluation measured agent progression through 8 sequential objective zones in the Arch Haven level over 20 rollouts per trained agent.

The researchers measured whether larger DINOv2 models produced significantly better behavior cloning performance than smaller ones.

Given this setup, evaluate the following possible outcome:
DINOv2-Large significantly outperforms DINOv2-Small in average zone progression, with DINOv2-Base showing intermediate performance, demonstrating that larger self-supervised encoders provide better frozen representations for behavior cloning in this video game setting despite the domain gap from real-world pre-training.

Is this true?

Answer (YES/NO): NO